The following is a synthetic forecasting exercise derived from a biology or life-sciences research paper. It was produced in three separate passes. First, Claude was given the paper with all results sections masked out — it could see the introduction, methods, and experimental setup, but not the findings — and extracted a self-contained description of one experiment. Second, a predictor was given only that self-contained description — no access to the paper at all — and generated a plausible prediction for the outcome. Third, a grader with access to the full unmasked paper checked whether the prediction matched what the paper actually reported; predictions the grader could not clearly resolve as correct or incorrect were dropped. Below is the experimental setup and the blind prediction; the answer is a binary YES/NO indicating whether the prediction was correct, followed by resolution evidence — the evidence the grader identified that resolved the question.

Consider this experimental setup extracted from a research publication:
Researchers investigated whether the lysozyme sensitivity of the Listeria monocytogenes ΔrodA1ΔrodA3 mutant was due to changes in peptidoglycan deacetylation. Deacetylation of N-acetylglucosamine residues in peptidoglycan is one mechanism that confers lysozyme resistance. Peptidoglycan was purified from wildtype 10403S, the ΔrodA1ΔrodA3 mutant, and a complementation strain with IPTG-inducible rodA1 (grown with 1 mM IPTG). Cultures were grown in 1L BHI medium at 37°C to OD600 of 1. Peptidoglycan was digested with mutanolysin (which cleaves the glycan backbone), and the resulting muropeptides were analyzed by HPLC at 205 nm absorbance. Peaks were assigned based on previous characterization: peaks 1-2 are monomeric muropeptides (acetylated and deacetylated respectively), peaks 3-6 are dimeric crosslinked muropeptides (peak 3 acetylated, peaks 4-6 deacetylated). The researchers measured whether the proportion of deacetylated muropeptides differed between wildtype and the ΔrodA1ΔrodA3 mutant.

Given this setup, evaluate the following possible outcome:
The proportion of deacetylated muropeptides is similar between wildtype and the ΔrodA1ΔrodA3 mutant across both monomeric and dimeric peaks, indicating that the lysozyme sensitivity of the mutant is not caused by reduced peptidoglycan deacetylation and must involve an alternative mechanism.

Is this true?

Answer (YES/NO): YES